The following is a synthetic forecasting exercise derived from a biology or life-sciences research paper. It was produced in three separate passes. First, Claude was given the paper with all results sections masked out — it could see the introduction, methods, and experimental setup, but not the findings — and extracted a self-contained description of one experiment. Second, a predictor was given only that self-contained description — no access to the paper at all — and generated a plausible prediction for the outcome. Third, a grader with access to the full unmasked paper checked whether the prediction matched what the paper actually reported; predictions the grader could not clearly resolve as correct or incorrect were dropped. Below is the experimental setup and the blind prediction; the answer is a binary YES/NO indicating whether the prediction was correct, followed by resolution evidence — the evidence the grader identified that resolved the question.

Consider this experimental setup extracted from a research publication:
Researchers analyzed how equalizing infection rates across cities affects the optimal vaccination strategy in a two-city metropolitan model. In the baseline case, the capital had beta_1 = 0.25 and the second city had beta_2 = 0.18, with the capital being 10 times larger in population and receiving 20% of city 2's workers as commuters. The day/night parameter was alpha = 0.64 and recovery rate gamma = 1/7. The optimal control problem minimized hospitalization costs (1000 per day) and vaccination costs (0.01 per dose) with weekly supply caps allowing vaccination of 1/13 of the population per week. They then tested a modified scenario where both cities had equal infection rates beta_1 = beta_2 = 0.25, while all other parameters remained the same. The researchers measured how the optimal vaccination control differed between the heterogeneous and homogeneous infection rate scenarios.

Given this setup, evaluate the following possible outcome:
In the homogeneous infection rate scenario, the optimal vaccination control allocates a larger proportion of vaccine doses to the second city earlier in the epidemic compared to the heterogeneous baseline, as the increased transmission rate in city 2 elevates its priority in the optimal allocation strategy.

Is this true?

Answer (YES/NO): NO